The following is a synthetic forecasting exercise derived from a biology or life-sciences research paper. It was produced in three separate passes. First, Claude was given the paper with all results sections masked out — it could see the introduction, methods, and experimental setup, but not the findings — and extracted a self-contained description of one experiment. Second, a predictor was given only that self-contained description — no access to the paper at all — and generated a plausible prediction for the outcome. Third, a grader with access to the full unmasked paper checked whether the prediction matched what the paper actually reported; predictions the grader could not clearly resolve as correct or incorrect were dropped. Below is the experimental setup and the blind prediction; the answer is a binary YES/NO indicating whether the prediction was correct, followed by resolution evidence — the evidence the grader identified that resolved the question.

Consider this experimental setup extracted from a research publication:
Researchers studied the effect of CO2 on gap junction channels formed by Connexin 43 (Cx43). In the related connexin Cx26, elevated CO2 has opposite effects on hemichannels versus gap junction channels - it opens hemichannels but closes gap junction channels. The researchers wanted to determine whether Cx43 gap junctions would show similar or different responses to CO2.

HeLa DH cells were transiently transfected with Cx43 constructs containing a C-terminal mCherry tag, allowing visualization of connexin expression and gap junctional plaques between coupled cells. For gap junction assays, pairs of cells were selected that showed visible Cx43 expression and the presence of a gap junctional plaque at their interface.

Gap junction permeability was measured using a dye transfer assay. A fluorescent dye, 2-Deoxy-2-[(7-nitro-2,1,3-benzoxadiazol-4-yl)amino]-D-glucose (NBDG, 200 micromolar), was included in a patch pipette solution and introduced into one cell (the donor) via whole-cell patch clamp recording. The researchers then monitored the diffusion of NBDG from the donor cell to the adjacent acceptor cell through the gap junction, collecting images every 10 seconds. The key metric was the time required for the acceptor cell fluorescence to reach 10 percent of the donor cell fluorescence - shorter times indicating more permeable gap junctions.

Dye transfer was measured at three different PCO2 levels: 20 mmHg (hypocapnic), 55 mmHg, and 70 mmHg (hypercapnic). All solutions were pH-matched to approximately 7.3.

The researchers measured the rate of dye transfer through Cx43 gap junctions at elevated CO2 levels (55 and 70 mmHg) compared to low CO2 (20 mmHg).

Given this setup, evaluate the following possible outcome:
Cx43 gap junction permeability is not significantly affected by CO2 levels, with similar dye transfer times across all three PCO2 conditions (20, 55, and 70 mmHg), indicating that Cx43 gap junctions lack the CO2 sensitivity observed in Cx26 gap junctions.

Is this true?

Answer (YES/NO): YES